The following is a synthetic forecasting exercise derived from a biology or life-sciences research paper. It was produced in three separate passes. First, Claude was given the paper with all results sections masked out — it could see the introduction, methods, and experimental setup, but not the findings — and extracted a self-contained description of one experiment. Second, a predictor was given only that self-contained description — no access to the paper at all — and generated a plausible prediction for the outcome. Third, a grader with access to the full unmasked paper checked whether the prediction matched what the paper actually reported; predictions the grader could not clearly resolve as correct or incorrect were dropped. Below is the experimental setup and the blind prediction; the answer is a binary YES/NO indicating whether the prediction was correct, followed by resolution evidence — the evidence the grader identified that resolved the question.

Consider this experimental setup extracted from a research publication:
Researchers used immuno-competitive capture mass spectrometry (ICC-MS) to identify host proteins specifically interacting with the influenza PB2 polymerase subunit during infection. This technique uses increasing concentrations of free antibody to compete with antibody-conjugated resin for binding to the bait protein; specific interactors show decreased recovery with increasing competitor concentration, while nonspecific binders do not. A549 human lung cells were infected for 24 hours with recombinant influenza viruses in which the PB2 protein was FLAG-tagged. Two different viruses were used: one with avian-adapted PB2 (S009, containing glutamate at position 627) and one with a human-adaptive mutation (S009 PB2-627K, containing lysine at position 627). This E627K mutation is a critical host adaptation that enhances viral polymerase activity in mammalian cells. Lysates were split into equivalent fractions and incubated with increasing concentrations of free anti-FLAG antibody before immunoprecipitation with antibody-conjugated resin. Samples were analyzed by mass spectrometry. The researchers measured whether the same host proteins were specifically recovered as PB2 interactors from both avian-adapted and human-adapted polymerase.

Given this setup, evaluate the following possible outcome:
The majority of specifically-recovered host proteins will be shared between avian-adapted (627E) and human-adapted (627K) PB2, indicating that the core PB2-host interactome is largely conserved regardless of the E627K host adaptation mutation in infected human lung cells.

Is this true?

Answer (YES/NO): YES